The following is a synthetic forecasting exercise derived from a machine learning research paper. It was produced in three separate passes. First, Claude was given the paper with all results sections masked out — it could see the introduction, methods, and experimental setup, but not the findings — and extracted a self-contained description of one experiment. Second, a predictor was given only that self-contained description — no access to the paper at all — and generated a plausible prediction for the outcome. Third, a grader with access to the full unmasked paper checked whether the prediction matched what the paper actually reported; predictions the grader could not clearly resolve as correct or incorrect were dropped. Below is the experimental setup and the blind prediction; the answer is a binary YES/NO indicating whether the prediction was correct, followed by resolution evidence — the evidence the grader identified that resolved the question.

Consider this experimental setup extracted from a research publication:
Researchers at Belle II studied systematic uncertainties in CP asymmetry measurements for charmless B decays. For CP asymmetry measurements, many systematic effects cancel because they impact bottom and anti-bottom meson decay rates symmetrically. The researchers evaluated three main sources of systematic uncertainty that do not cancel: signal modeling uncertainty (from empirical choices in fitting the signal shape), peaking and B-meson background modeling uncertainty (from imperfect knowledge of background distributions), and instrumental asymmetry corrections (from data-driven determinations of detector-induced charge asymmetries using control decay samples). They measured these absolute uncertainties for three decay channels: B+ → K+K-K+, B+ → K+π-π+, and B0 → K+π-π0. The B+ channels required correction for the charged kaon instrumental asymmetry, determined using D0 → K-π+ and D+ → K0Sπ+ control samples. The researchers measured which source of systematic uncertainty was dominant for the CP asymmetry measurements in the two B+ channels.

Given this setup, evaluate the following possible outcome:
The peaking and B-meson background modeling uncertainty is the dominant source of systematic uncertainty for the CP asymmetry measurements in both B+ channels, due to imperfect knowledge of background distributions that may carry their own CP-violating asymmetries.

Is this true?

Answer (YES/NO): NO